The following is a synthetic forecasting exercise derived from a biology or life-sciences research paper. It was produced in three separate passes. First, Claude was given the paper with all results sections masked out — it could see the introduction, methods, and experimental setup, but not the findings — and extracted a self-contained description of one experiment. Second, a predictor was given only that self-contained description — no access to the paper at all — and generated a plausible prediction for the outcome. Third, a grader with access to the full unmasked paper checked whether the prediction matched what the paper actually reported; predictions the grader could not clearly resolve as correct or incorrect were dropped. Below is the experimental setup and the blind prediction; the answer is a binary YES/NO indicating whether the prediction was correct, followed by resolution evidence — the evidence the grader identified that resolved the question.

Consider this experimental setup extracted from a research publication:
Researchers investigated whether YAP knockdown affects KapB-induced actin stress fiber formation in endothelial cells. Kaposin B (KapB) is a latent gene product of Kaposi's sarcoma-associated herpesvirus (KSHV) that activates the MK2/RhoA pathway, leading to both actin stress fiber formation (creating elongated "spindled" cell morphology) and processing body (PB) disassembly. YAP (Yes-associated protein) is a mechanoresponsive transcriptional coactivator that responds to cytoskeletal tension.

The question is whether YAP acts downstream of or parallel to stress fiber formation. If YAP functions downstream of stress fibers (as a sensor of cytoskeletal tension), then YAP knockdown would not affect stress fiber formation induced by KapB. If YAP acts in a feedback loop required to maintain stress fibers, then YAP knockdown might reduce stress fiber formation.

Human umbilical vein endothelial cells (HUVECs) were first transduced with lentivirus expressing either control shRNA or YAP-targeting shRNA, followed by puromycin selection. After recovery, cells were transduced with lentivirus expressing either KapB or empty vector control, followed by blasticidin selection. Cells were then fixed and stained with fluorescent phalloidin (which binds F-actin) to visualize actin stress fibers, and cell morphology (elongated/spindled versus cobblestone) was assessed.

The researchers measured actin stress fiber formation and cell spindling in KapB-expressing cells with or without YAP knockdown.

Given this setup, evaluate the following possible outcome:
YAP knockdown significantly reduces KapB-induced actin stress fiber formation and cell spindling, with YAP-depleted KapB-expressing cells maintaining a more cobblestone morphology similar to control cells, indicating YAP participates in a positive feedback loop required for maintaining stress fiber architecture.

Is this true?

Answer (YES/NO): NO